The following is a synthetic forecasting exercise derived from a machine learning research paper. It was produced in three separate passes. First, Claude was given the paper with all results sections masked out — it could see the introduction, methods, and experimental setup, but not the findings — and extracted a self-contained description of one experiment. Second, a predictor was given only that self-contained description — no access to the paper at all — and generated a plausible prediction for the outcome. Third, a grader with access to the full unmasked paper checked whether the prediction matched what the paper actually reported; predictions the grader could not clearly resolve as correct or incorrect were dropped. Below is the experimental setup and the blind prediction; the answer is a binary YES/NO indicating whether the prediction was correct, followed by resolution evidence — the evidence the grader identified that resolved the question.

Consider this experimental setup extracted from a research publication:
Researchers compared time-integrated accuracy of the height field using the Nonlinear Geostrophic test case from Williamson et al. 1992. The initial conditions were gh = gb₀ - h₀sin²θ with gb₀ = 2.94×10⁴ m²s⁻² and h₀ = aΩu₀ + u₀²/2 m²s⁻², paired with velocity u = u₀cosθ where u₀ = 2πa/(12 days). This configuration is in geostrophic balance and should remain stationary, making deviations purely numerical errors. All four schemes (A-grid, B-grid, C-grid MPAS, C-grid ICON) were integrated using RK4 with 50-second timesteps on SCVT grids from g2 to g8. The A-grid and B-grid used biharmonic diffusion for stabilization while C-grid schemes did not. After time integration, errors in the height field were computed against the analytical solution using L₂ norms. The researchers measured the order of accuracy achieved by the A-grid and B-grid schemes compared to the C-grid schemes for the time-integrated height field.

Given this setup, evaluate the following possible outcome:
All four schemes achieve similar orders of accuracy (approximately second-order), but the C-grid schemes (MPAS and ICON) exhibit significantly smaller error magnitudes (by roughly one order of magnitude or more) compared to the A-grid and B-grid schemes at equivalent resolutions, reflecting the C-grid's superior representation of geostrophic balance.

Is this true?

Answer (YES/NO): NO